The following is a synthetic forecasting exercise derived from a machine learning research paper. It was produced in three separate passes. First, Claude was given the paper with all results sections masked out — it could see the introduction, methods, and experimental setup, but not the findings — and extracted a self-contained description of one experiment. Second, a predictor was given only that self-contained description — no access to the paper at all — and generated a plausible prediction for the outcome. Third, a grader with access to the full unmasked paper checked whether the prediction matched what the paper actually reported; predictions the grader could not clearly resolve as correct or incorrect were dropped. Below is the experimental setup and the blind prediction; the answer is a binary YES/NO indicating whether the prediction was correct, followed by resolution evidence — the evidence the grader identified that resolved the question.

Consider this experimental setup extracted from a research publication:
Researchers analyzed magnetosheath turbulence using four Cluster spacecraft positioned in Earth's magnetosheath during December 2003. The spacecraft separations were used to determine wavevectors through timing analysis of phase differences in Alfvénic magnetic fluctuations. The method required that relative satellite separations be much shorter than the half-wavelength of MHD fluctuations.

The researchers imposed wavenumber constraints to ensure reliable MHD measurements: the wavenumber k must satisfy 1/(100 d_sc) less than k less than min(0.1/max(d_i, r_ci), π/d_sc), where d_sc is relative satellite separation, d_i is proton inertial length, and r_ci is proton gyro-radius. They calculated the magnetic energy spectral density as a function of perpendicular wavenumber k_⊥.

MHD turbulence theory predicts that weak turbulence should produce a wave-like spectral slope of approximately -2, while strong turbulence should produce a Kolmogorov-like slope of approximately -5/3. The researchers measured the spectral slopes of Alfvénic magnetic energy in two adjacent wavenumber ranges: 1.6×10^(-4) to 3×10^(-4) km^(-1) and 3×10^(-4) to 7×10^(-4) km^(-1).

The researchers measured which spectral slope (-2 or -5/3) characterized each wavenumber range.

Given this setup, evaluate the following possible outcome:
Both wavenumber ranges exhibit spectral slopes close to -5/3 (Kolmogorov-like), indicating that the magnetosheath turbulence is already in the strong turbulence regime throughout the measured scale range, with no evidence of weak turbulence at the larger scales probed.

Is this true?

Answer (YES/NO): NO